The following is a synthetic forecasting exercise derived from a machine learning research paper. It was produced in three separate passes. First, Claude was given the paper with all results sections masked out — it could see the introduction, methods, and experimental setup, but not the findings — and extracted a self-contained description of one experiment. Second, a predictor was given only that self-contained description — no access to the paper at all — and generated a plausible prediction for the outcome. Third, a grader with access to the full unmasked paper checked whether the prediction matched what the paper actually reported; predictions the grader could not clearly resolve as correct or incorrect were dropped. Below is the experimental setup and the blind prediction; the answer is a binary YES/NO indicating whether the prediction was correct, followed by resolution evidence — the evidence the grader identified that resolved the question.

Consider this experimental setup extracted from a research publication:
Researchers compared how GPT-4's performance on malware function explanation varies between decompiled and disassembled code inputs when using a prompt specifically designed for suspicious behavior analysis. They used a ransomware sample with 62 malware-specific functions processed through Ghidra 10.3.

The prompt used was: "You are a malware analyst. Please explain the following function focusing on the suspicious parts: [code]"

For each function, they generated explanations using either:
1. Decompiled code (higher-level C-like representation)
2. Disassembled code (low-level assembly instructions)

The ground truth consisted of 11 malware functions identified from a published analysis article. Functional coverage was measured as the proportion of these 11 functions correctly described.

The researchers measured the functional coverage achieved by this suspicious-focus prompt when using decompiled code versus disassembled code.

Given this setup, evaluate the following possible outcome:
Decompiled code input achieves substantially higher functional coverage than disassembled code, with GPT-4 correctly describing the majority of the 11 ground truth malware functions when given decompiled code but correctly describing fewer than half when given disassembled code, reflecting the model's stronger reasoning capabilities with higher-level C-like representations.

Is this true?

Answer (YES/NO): YES